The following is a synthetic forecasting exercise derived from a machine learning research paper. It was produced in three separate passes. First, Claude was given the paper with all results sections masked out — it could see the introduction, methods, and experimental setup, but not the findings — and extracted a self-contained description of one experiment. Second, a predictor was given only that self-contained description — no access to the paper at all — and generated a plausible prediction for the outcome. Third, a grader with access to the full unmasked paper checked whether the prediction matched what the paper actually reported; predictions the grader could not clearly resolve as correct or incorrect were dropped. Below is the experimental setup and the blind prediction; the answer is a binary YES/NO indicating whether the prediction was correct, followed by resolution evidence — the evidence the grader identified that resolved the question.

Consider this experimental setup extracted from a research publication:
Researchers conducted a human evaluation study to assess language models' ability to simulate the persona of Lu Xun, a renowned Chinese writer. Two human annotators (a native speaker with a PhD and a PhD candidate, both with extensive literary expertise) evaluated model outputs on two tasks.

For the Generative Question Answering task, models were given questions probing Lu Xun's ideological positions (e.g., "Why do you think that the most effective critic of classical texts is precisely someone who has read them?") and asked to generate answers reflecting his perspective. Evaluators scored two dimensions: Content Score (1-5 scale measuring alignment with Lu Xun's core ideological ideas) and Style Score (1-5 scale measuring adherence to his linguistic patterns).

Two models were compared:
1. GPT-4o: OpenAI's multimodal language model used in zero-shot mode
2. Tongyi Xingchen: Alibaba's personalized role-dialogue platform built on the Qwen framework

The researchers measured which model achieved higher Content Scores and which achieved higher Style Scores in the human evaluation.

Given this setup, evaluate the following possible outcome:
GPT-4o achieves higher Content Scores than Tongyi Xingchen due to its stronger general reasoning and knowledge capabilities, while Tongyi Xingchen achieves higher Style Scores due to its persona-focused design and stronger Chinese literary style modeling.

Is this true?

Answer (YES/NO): NO